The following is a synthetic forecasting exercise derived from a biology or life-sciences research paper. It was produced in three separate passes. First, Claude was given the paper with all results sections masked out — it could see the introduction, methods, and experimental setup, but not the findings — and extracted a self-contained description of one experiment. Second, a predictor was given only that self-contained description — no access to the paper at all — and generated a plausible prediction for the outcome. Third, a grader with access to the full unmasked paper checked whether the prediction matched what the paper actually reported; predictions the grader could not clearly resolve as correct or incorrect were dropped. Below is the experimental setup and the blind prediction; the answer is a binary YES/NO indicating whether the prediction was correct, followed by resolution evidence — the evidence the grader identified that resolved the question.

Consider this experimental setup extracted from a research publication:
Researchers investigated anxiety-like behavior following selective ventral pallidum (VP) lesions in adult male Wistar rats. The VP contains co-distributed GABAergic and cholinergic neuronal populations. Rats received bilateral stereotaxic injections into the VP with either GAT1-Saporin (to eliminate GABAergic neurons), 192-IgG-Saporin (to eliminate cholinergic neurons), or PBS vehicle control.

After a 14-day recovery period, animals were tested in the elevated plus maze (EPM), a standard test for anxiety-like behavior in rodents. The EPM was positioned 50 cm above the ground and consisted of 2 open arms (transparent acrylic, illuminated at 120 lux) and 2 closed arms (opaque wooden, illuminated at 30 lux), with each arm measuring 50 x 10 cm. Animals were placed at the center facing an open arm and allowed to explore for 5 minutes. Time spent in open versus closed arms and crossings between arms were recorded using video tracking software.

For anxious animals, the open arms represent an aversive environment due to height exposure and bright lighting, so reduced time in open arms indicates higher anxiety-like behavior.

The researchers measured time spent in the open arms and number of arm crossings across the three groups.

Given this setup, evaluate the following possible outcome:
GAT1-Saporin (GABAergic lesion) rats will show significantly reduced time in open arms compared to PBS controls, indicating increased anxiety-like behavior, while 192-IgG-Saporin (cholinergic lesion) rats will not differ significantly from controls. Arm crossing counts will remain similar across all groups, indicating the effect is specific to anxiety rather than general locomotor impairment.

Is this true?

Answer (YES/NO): NO